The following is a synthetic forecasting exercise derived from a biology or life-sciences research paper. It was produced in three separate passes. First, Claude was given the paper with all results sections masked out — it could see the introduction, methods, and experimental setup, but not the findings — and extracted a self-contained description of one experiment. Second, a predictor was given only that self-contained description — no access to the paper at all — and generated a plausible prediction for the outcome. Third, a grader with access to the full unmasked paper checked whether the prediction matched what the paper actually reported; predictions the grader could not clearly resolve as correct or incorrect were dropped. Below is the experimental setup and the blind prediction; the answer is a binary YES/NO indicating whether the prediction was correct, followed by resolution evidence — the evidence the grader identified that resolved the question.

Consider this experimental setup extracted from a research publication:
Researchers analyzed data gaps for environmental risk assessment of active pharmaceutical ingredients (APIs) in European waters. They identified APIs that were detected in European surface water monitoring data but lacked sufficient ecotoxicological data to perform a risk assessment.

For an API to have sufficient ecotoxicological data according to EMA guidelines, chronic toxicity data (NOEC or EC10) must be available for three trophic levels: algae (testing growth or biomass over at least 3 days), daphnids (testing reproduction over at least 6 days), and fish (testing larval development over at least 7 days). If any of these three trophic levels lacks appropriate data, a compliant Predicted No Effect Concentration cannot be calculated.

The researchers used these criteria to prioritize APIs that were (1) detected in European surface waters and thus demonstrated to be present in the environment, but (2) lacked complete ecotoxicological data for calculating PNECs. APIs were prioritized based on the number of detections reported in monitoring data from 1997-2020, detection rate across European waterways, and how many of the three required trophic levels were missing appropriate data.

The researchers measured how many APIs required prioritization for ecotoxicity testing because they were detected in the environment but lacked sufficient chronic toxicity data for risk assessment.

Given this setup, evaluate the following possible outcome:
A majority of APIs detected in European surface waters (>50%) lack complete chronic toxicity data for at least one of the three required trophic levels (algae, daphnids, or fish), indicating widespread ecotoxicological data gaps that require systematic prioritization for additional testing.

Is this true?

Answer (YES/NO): YES